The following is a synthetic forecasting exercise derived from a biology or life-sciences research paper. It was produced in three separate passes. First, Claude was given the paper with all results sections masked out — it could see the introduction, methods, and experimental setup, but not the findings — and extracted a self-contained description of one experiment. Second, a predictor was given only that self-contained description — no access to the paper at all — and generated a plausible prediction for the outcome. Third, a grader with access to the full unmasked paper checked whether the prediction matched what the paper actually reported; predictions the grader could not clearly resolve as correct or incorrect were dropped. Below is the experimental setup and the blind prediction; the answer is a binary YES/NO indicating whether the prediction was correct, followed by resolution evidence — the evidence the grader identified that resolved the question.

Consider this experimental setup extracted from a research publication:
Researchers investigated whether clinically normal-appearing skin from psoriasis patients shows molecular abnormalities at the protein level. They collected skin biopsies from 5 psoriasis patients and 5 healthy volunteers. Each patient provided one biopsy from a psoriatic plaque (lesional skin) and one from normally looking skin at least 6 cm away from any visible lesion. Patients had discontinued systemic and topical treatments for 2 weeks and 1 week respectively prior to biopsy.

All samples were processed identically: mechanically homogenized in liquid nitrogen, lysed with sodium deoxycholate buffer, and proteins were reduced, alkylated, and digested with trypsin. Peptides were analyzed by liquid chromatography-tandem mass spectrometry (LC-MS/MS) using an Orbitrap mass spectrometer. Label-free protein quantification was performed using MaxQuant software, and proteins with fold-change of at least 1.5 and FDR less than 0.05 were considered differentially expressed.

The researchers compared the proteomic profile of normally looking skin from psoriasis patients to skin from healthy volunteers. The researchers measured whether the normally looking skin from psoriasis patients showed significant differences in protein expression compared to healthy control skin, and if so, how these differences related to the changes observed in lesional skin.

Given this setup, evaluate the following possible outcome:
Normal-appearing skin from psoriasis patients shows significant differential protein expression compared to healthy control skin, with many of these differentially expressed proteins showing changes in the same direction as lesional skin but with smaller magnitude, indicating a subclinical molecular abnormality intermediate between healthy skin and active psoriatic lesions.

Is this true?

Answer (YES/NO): NO